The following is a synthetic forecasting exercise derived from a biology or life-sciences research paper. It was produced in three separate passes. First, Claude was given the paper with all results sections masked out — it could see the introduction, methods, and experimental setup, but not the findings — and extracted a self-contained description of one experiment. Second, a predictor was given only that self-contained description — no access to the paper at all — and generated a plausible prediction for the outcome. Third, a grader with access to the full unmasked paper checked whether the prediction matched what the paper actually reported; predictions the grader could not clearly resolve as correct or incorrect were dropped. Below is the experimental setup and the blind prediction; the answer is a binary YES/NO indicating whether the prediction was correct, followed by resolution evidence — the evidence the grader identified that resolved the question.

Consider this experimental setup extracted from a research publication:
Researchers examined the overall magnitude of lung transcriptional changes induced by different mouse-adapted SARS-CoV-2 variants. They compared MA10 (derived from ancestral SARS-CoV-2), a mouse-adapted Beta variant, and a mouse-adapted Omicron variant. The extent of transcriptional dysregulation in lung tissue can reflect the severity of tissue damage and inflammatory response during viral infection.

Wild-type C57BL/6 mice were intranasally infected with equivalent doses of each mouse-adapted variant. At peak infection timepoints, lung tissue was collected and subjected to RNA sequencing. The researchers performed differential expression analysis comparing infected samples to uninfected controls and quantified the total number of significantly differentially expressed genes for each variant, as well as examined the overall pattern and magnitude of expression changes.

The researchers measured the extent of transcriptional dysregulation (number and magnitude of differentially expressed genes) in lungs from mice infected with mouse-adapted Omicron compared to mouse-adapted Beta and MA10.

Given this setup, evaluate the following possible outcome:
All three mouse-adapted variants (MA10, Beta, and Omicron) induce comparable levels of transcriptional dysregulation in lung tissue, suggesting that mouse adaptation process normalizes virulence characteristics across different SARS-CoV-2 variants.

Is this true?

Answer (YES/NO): NO